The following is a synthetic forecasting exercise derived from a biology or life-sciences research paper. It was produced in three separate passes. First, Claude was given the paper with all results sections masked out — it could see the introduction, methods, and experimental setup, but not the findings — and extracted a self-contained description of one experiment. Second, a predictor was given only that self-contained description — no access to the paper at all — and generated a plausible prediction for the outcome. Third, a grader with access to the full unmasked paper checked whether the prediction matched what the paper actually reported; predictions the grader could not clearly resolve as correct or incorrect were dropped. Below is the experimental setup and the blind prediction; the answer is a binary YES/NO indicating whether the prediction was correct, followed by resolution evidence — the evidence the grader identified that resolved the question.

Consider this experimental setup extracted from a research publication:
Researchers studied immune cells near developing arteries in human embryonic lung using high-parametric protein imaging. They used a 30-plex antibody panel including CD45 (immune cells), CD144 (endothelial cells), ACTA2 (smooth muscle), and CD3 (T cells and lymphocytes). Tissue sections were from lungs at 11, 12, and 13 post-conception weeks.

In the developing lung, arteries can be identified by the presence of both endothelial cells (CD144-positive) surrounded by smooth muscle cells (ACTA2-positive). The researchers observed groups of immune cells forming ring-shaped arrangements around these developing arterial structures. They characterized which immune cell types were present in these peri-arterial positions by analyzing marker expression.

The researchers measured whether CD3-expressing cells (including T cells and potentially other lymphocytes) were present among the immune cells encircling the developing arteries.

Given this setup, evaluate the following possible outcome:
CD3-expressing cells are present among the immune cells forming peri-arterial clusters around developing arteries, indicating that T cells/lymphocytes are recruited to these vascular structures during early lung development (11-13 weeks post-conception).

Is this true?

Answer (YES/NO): YES